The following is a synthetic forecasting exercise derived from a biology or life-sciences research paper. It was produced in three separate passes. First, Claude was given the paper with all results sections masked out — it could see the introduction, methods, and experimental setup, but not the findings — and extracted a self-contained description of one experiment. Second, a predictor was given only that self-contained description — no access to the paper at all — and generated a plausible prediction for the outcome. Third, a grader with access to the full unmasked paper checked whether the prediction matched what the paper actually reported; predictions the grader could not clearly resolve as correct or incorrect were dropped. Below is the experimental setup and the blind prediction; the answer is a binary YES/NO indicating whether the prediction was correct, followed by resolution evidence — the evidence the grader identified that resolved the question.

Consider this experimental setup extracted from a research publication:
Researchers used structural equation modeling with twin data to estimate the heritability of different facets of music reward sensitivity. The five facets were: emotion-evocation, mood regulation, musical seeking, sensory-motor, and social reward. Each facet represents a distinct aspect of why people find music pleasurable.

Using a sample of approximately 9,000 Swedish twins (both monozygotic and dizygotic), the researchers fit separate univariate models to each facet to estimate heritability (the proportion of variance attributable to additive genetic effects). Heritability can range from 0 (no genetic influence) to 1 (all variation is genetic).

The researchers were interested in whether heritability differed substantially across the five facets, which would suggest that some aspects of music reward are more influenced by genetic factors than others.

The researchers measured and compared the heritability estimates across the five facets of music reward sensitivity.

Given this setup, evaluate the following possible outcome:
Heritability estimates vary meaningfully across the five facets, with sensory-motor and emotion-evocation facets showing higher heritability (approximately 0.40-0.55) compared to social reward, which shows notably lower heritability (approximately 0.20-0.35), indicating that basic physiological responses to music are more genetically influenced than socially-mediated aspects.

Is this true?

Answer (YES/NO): NO